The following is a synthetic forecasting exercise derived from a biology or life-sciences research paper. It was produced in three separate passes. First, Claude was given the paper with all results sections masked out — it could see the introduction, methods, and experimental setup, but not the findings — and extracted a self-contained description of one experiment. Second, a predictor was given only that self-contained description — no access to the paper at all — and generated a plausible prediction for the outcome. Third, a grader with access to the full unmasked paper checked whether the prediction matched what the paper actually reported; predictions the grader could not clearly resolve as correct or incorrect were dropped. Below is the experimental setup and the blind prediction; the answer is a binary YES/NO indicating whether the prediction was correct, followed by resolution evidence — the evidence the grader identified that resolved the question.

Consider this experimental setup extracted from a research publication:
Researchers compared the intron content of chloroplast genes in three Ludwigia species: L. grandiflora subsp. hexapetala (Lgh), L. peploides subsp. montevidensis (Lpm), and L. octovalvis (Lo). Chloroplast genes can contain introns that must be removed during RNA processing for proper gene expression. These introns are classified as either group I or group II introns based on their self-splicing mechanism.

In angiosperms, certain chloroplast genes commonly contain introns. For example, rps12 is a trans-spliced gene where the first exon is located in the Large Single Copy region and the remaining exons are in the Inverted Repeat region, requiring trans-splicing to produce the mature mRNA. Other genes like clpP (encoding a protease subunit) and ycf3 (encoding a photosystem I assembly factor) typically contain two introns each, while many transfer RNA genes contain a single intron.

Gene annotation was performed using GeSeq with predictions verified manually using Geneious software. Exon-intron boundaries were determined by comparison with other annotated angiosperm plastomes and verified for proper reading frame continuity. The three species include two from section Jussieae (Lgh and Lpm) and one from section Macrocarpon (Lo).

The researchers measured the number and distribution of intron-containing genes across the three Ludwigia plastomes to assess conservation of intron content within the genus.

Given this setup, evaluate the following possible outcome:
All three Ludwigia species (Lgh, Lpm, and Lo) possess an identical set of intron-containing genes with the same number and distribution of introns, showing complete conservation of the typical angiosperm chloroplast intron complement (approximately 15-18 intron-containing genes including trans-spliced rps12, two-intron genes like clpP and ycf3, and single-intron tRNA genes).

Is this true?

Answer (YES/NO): YES